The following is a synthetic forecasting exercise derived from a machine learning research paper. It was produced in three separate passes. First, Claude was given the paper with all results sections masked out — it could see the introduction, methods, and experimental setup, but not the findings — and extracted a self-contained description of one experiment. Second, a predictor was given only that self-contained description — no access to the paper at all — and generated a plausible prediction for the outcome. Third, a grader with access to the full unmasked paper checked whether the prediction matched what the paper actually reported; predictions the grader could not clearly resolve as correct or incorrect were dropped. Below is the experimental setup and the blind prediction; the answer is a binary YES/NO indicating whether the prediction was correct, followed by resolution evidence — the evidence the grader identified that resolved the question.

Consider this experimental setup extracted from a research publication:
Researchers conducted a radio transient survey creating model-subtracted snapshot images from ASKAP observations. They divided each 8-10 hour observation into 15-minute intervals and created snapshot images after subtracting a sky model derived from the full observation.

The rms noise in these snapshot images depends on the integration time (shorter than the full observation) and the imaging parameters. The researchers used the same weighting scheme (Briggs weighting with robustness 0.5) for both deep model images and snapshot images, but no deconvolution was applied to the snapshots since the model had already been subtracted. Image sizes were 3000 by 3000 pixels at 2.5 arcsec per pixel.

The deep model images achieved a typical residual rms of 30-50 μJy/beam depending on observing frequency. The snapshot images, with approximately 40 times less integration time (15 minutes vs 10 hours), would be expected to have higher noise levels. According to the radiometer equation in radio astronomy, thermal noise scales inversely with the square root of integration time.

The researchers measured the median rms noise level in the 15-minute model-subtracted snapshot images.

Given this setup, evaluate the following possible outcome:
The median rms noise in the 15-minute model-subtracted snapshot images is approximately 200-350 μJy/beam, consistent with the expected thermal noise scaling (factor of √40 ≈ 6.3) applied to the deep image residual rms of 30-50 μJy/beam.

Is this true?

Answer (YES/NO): YES